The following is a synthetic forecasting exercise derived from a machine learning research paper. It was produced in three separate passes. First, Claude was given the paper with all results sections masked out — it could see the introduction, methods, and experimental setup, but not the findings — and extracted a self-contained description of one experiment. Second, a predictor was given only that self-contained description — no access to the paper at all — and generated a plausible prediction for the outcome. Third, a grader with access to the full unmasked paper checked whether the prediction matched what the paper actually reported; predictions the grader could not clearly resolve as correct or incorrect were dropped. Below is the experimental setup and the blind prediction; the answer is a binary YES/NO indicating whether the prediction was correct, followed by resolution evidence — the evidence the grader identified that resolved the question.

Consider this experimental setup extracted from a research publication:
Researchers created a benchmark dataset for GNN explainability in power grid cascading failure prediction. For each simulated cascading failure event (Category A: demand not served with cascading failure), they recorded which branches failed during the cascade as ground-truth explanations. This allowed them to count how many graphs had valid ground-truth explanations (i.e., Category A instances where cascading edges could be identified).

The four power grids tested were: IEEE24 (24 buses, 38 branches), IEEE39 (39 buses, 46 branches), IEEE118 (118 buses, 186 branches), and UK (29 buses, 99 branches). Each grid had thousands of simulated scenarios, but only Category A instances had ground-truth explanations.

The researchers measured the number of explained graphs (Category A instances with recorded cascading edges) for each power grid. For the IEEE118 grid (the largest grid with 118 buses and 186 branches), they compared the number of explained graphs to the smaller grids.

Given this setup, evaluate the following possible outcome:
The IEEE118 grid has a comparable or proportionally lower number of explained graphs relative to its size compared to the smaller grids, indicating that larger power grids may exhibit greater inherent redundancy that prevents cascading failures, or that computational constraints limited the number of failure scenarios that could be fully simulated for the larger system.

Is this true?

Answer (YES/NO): YES